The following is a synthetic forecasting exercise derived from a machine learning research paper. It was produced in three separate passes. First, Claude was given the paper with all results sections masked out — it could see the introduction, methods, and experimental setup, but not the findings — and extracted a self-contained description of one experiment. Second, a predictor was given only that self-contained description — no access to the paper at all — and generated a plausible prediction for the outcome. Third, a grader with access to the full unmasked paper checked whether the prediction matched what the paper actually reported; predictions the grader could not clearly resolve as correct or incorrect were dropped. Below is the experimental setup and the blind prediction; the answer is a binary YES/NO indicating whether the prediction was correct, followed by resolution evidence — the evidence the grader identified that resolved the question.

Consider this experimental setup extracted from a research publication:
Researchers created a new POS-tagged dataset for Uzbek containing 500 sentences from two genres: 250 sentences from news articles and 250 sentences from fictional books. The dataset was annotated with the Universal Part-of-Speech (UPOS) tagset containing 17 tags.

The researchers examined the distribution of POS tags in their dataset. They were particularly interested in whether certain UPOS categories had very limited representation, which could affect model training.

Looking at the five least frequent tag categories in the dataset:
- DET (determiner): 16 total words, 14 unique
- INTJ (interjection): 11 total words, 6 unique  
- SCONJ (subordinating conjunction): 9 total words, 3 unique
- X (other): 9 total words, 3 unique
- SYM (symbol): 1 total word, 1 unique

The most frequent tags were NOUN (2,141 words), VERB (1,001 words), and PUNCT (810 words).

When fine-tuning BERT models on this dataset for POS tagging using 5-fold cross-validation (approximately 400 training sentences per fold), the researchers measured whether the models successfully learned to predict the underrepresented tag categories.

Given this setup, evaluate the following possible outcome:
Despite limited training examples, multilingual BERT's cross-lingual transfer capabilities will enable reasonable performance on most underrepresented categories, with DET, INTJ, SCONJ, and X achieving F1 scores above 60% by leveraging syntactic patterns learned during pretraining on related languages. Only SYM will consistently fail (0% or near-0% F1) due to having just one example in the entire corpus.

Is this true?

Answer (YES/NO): NO